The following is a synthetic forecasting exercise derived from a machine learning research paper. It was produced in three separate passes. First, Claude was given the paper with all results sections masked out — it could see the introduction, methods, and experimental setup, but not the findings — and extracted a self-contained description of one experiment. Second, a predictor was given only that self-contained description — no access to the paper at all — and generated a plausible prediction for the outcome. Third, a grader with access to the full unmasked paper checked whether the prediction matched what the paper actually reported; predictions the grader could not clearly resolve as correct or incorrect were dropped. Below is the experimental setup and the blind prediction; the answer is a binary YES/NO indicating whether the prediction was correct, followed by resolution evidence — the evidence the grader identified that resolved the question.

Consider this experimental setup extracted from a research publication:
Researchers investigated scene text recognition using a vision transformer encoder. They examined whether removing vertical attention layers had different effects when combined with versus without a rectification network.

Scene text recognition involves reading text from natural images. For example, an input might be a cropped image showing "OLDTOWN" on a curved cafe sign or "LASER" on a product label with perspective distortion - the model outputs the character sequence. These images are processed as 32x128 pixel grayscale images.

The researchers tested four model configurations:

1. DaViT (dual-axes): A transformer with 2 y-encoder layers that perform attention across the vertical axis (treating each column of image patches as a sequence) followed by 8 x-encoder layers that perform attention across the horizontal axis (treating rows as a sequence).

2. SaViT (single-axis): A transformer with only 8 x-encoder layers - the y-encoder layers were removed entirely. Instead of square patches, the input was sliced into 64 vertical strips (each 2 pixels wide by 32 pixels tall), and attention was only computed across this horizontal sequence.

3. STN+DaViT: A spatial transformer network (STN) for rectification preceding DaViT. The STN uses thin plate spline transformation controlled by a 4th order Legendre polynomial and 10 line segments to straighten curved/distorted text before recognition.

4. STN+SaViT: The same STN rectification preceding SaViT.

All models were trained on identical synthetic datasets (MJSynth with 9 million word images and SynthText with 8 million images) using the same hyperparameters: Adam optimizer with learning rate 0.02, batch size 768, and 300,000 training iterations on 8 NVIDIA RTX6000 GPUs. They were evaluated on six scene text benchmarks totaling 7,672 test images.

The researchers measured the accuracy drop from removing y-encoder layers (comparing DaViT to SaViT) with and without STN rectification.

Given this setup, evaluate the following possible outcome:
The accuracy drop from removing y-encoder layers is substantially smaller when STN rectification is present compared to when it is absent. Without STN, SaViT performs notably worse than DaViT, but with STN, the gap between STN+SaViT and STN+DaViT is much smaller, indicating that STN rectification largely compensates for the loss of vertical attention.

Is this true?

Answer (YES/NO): NO